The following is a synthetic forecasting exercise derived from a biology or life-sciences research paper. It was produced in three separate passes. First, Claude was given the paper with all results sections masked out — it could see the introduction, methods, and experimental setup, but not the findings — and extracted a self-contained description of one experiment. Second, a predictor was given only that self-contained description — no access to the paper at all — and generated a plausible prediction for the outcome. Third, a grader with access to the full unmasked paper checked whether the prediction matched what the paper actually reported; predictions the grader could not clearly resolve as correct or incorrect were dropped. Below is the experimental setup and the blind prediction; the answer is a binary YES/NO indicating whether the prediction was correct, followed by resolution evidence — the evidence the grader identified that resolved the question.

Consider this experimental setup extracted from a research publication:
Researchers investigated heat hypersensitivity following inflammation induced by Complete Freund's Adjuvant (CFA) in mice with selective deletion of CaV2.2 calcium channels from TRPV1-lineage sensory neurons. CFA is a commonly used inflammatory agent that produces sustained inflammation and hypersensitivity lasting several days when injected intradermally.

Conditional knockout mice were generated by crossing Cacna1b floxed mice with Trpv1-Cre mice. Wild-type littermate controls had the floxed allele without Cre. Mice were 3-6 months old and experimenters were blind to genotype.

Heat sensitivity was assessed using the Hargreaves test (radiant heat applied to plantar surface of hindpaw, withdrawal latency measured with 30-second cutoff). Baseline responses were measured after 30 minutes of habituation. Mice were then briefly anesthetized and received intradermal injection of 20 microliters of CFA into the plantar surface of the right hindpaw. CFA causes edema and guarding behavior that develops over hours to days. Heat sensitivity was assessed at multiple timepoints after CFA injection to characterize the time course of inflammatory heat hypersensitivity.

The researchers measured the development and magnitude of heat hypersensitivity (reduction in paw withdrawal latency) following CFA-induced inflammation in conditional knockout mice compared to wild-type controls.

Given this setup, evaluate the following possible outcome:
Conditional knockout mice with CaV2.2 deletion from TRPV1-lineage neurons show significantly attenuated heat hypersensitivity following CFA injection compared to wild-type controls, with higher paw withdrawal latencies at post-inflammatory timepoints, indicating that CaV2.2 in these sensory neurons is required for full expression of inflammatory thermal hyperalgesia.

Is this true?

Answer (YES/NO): YES